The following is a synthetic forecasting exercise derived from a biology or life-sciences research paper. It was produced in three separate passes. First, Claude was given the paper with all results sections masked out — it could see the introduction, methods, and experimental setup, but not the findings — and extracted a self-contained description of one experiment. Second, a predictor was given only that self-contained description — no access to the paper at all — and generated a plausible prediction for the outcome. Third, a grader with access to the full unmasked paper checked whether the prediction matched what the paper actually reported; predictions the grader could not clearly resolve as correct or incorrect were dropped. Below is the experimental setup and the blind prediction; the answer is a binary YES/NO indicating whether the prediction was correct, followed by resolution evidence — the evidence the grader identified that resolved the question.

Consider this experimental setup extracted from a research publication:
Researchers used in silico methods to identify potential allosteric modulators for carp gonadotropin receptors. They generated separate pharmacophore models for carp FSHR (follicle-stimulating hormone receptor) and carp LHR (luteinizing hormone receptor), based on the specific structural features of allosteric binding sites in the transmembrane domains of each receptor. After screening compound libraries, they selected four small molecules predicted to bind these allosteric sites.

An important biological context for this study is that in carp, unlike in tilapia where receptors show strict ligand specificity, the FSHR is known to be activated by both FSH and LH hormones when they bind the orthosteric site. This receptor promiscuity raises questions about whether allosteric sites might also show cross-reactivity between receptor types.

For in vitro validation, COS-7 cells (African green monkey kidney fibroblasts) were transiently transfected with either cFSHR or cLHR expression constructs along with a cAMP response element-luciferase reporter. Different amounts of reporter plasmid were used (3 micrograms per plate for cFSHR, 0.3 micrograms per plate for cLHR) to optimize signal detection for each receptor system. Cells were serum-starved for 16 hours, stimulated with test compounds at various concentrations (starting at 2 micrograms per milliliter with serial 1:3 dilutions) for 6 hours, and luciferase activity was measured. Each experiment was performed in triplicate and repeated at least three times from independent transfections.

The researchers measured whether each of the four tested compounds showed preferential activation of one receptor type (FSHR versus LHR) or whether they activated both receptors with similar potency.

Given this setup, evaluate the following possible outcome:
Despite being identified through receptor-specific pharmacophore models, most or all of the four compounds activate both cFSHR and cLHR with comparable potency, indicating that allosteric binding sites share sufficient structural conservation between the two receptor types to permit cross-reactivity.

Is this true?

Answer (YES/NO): NO